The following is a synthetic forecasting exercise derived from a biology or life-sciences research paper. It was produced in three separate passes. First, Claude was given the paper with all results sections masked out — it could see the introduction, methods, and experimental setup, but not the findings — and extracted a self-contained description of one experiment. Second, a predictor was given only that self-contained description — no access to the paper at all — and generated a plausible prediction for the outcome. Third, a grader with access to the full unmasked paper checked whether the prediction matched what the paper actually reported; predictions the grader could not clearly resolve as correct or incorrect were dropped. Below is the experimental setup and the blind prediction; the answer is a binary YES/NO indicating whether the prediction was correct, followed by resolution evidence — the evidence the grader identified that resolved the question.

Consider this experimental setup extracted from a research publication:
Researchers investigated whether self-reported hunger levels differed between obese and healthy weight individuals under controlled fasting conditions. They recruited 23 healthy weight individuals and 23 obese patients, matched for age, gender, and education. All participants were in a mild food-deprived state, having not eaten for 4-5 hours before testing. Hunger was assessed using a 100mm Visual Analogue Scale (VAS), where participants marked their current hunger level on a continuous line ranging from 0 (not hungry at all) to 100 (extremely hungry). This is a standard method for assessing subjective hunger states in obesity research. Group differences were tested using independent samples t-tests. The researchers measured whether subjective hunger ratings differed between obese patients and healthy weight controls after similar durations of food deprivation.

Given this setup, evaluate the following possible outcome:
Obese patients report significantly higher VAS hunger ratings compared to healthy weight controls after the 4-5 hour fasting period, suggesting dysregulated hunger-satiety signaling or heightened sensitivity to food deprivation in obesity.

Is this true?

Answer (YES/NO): NO